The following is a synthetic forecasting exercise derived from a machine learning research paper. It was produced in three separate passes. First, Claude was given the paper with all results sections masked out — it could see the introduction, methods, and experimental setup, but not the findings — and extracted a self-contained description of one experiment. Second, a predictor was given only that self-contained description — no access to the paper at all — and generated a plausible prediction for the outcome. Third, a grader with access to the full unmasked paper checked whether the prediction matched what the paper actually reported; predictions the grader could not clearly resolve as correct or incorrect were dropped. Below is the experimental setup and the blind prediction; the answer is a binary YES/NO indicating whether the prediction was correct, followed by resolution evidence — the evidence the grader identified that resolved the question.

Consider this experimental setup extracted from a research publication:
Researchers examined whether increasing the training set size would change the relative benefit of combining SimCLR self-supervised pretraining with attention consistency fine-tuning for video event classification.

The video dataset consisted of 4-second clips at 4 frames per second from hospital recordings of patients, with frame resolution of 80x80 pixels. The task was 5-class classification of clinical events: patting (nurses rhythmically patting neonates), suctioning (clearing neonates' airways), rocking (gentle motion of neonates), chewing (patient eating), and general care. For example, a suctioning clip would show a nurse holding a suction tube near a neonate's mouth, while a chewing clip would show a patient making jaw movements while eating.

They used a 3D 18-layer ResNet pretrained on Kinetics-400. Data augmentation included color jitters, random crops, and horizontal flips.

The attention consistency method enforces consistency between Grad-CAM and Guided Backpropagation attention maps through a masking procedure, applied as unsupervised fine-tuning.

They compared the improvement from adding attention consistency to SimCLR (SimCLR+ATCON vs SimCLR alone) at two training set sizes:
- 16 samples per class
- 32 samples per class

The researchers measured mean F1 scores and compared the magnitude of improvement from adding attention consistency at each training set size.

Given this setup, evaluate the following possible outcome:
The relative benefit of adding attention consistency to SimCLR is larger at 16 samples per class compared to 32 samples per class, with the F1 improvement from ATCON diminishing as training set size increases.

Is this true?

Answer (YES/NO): YES